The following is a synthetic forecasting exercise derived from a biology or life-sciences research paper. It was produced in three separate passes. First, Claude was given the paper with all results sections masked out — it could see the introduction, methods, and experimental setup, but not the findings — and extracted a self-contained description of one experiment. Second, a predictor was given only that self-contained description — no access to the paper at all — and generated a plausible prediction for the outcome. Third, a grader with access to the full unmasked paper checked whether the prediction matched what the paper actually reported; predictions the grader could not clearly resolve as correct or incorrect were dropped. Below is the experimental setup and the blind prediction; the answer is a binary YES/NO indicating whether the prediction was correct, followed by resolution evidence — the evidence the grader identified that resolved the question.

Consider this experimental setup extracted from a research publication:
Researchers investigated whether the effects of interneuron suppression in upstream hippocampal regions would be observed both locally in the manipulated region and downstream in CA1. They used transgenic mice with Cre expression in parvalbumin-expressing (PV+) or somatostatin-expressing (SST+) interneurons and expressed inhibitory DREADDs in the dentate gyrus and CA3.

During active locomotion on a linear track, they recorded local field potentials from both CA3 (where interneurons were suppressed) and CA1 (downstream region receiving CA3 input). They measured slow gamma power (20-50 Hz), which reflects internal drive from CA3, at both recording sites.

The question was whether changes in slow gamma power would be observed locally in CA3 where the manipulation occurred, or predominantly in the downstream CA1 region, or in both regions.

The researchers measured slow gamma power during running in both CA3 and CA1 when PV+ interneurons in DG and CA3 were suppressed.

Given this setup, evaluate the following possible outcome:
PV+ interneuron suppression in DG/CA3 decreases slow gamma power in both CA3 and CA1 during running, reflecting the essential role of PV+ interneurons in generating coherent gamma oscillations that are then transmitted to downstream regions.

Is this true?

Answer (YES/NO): NO